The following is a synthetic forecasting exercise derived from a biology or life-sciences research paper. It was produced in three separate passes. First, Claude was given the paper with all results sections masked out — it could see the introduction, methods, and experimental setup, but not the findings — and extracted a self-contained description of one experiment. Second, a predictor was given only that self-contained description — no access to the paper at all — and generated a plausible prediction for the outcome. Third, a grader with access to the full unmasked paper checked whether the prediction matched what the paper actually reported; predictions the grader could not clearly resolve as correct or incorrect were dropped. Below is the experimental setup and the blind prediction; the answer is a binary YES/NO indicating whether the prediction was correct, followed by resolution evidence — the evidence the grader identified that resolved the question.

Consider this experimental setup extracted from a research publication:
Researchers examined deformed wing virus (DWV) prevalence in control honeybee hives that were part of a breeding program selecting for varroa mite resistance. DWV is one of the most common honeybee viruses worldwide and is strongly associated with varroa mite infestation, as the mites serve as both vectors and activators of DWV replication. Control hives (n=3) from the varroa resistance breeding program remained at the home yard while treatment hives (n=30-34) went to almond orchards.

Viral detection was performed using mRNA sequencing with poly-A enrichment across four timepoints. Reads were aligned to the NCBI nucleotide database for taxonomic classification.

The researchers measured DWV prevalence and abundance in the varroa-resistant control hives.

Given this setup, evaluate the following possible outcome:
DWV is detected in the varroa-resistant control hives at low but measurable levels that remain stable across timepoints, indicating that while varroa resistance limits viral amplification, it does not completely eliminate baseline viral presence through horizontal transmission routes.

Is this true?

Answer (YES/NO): NO